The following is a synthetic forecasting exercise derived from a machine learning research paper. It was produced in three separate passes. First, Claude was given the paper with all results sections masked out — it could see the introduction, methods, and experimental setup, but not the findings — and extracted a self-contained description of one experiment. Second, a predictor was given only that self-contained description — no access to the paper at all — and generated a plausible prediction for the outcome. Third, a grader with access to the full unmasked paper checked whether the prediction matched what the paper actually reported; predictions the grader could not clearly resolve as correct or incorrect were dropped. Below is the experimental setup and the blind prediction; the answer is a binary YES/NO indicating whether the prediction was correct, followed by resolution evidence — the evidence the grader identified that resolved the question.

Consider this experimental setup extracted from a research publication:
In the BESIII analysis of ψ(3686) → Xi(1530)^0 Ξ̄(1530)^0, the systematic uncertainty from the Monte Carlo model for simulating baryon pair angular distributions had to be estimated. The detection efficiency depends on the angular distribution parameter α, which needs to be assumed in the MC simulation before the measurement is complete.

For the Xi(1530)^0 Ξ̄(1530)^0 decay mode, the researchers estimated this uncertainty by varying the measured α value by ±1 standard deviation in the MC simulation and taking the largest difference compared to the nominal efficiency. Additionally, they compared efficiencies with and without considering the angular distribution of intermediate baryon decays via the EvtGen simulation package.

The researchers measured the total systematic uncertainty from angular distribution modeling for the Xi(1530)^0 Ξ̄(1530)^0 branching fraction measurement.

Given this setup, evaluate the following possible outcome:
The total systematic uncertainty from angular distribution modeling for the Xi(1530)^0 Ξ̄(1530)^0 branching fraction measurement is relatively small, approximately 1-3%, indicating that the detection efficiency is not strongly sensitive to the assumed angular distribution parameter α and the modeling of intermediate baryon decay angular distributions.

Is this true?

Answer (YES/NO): YES